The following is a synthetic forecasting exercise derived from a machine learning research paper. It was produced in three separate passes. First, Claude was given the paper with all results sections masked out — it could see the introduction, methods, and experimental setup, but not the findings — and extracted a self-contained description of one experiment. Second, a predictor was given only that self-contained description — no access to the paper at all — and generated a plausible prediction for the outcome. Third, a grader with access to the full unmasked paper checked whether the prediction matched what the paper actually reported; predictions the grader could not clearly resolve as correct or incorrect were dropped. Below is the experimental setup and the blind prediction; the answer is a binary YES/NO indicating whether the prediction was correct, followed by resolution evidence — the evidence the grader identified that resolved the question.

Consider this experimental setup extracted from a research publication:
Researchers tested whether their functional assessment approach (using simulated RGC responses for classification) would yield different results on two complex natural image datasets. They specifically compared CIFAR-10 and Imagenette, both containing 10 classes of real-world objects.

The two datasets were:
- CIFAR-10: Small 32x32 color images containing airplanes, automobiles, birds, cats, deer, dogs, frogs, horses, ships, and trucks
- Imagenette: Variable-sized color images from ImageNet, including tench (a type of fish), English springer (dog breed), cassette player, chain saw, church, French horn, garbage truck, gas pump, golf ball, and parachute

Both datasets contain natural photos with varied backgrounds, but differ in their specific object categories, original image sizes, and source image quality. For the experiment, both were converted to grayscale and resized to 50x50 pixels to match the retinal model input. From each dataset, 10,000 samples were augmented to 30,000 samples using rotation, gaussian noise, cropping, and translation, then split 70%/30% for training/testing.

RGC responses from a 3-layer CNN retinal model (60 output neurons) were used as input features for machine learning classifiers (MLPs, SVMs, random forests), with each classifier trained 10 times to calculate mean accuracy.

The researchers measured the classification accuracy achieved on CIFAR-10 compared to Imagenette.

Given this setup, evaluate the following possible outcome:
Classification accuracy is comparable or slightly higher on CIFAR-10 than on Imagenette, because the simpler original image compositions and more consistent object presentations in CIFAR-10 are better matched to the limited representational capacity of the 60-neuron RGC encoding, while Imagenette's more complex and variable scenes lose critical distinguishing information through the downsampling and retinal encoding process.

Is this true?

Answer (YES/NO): YES